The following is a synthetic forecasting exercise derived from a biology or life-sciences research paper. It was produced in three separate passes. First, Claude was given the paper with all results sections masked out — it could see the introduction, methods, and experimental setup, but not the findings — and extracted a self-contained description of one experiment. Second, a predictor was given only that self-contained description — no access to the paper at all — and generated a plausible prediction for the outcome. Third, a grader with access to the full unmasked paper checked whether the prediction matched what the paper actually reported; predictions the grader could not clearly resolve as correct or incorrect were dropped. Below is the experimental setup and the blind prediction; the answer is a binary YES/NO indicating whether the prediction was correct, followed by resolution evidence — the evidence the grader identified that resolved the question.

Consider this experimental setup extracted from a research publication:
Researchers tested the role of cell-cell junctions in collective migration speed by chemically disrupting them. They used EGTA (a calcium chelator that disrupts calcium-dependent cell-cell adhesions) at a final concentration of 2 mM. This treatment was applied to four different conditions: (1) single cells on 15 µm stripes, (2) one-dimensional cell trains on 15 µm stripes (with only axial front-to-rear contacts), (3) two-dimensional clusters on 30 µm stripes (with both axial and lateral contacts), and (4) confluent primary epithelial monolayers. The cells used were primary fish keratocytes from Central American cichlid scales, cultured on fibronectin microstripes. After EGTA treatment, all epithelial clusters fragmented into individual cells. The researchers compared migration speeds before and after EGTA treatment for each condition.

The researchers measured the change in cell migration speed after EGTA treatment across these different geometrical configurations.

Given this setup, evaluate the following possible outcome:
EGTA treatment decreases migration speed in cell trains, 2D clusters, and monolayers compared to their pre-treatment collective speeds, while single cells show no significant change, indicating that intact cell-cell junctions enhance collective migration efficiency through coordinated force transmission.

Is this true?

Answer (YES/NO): NO